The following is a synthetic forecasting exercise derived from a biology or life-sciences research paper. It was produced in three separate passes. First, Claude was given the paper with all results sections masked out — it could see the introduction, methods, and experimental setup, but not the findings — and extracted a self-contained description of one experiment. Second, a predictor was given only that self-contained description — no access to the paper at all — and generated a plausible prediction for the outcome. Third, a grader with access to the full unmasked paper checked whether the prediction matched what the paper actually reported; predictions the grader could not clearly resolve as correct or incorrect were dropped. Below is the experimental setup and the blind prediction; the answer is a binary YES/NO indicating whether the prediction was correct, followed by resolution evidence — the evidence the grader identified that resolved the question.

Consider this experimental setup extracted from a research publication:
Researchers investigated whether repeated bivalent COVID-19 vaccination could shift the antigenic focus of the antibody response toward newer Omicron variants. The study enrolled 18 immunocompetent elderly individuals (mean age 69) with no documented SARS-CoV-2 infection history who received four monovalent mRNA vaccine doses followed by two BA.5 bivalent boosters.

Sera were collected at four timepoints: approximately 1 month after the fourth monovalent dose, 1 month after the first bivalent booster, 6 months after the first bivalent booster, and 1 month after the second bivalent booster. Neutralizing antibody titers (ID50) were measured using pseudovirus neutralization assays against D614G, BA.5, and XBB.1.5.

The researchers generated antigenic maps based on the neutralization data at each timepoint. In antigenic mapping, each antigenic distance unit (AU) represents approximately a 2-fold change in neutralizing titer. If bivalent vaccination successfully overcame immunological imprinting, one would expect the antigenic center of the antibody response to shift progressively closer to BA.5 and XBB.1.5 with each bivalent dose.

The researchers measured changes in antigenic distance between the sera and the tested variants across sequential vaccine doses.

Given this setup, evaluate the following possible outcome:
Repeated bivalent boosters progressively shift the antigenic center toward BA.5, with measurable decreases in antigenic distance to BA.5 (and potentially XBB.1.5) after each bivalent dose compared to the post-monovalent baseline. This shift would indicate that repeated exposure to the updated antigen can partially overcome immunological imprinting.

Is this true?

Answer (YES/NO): NO